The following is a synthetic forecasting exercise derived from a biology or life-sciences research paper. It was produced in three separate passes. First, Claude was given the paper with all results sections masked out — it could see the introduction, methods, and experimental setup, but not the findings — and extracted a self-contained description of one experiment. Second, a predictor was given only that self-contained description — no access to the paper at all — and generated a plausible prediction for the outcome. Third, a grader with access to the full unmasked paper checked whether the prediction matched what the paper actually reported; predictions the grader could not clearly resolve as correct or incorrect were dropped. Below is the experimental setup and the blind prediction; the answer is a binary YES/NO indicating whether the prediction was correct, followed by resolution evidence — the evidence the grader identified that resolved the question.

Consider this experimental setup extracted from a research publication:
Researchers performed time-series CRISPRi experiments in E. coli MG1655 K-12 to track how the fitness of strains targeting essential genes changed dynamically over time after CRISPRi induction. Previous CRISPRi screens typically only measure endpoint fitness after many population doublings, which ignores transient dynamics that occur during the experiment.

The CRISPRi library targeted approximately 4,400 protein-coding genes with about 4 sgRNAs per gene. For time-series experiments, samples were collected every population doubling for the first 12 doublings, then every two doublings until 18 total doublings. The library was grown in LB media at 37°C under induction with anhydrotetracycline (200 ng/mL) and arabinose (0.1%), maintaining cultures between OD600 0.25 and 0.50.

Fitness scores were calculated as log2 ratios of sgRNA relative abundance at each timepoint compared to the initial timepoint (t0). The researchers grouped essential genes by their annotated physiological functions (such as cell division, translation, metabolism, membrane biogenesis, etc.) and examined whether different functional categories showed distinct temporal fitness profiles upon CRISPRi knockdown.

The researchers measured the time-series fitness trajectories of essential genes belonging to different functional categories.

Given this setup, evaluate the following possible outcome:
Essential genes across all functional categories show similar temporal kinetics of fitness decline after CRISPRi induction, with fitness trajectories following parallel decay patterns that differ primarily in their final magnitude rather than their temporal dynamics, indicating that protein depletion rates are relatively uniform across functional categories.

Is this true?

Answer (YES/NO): NO